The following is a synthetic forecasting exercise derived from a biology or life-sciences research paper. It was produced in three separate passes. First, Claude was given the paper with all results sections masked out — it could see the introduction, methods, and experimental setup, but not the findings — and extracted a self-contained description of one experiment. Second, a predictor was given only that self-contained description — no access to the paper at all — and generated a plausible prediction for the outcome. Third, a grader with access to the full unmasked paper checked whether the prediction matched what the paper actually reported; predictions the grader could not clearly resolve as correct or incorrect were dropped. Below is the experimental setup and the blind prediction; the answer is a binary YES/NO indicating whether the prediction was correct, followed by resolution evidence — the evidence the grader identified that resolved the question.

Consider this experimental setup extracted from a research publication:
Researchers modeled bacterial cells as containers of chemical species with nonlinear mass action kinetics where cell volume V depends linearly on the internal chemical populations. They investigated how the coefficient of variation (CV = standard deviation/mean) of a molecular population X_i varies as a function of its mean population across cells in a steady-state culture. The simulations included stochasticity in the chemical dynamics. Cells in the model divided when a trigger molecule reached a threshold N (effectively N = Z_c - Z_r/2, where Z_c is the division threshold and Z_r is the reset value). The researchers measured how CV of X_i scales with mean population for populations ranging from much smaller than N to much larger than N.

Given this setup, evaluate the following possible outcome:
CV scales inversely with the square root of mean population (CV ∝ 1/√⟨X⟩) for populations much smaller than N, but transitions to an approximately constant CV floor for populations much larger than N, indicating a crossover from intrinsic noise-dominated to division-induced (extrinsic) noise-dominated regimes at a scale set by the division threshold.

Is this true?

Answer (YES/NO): YES